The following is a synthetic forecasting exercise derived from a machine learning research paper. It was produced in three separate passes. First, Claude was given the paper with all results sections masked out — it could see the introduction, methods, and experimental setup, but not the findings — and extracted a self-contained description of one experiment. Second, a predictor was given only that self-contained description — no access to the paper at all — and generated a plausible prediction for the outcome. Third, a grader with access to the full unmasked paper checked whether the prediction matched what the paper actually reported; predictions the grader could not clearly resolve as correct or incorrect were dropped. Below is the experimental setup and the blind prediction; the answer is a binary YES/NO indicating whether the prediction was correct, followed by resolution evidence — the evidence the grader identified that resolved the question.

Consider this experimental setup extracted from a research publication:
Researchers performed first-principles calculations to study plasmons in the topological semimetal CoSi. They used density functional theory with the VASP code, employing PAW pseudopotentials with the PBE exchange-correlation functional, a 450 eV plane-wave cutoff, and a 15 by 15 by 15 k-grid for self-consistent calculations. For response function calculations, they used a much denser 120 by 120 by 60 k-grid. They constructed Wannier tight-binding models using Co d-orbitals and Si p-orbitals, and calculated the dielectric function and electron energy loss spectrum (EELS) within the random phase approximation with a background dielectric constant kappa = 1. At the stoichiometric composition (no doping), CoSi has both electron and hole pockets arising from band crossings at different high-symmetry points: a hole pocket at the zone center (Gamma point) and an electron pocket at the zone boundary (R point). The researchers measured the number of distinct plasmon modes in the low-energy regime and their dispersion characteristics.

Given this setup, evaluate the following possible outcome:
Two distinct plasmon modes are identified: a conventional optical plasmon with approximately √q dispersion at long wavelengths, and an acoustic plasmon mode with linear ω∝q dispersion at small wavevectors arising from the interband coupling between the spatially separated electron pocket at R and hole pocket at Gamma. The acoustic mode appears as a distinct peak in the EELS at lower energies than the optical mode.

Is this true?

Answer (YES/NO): NO